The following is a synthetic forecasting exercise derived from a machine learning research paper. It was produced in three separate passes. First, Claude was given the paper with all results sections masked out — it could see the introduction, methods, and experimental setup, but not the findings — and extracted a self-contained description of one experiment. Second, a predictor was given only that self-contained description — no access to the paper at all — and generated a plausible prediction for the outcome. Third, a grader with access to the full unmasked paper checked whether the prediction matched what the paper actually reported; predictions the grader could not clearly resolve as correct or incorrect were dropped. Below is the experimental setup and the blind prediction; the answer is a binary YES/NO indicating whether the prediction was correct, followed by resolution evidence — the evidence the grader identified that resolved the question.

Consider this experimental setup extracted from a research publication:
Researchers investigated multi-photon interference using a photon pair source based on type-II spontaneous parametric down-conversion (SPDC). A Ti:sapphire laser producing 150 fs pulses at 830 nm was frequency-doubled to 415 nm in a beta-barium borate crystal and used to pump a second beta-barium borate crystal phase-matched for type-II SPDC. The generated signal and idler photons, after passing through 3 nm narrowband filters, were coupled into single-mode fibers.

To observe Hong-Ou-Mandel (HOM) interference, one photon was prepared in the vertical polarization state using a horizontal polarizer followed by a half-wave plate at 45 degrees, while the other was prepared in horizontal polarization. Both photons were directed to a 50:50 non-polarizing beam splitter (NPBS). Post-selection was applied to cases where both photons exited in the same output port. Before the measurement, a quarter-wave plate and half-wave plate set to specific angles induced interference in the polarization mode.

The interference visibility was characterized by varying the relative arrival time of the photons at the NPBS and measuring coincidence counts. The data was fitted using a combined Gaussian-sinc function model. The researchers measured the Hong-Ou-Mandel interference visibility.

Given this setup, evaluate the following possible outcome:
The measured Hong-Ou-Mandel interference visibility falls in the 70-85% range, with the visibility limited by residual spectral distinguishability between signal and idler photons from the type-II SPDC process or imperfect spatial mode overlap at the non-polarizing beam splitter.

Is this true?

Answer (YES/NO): NO